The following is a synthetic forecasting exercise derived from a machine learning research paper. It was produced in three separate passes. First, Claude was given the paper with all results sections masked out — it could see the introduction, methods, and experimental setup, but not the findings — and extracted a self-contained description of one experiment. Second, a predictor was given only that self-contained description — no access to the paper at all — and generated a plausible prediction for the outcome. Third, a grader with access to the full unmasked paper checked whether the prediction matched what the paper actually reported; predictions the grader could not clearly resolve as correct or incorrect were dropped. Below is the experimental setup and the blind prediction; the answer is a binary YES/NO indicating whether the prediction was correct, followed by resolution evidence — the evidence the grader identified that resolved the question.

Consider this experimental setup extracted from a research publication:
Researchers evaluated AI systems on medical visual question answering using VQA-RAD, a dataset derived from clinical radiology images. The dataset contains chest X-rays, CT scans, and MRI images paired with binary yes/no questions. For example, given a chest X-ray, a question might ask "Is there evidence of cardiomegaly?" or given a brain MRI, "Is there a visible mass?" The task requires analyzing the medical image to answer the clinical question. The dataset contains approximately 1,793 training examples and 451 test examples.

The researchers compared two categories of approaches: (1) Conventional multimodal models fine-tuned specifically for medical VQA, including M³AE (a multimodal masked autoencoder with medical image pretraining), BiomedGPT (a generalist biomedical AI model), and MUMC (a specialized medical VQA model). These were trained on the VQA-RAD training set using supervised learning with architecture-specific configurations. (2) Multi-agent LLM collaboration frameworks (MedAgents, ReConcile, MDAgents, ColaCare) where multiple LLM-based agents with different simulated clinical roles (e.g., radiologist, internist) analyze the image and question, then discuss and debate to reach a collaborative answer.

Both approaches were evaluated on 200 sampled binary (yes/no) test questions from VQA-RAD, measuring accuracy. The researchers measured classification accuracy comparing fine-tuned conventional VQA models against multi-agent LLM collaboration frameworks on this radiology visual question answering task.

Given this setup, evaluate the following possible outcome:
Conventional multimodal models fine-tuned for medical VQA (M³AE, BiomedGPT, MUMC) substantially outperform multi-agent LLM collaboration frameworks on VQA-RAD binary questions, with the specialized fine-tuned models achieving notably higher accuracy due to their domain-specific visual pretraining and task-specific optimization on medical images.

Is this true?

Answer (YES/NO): YES